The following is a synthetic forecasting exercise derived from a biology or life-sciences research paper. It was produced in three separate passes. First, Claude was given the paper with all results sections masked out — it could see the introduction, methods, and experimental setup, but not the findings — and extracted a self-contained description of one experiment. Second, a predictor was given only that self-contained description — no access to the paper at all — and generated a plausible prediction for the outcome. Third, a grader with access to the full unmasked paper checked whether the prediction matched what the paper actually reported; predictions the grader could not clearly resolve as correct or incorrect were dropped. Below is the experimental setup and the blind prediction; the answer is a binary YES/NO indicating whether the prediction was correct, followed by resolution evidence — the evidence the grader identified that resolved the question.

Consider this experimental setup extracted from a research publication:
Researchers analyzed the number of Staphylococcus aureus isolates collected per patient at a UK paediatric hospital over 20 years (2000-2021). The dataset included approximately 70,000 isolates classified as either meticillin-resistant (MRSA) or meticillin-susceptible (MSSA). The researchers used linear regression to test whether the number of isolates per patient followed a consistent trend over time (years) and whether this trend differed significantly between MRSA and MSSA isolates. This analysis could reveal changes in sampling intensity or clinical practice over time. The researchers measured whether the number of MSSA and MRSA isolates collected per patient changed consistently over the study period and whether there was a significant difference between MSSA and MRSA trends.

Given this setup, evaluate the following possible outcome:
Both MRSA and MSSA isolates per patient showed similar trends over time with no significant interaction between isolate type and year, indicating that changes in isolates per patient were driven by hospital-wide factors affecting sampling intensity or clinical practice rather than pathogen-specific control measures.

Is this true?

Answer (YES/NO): NO